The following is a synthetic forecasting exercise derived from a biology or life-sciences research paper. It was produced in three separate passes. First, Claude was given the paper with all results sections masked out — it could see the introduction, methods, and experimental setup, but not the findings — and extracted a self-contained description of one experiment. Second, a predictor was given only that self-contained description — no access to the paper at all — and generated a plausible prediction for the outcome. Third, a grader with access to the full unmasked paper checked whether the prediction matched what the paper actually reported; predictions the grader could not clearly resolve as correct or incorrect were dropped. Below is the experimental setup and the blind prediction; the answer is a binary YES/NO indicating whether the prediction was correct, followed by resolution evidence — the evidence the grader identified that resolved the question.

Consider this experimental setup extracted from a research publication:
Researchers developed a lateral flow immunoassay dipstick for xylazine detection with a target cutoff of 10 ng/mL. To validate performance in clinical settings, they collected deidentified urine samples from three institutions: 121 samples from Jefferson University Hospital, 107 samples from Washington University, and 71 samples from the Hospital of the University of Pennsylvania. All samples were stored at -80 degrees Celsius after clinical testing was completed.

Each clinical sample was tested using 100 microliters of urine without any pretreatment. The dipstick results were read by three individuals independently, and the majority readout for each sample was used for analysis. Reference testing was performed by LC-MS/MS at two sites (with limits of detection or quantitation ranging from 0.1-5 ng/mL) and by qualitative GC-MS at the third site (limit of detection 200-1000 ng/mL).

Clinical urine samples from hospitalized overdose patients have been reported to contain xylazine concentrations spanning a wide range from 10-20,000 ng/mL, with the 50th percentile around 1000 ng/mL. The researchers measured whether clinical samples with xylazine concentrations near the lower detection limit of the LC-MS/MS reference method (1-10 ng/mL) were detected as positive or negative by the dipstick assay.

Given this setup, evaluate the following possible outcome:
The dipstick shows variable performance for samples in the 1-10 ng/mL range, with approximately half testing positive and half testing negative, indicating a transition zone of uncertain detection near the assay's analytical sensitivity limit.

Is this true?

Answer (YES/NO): NO